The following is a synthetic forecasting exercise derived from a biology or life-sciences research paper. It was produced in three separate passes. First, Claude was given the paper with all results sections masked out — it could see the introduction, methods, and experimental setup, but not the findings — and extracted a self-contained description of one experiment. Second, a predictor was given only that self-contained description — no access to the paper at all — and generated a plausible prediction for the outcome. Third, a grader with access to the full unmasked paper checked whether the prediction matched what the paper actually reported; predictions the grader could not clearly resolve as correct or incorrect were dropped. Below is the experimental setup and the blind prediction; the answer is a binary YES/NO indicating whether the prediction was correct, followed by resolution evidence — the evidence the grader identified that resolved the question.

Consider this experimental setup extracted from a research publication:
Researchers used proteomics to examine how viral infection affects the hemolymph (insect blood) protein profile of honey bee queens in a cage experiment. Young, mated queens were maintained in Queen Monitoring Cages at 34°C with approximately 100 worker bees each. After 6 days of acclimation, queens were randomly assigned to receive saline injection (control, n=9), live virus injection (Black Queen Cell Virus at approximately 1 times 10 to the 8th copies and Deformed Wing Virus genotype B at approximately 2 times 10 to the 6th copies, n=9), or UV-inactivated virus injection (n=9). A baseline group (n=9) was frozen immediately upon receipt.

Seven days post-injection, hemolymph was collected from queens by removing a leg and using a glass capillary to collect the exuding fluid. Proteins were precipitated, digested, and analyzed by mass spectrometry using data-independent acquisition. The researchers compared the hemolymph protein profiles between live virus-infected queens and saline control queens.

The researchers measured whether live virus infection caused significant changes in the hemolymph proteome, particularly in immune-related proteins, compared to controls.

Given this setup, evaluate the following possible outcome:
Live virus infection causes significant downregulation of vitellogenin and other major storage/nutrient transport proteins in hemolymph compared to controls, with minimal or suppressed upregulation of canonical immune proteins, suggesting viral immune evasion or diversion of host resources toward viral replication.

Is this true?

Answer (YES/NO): NO